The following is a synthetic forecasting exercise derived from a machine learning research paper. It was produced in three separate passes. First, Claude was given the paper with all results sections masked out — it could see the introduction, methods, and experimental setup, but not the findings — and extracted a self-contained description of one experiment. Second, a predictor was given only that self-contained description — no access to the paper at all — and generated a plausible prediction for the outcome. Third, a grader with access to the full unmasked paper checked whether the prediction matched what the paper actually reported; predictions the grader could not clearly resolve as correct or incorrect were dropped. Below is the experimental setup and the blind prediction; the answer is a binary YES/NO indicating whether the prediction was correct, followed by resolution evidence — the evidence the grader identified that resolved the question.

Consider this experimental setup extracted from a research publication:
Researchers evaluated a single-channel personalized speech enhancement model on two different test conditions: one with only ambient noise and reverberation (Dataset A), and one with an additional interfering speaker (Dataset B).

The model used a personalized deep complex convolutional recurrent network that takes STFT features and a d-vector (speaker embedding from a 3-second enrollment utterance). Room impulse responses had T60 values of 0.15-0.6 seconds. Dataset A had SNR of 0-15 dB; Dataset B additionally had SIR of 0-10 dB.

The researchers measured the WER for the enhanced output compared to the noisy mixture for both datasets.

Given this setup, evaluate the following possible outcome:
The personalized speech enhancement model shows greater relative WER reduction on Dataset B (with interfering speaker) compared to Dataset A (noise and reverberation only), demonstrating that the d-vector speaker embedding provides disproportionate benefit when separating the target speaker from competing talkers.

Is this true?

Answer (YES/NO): YES